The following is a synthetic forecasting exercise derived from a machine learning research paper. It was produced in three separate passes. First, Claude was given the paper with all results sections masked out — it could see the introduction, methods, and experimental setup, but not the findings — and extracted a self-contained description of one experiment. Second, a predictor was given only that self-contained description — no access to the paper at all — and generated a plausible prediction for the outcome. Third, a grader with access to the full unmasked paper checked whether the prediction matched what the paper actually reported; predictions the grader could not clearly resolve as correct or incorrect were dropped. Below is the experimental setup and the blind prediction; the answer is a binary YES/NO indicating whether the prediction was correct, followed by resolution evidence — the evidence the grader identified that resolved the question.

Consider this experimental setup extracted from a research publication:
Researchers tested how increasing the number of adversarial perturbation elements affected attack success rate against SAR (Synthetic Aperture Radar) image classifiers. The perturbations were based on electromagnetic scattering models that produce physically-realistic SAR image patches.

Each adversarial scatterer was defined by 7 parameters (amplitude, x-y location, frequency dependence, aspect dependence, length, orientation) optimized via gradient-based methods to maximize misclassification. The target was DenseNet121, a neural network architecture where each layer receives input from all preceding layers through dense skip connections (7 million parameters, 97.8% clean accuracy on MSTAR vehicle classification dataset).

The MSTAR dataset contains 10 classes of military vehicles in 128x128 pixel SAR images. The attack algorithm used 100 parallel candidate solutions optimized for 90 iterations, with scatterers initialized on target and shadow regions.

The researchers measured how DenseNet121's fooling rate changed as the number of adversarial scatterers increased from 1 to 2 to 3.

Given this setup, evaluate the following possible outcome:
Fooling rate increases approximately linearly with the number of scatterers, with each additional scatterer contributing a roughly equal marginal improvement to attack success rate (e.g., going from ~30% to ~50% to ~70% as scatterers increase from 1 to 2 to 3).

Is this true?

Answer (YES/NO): NO